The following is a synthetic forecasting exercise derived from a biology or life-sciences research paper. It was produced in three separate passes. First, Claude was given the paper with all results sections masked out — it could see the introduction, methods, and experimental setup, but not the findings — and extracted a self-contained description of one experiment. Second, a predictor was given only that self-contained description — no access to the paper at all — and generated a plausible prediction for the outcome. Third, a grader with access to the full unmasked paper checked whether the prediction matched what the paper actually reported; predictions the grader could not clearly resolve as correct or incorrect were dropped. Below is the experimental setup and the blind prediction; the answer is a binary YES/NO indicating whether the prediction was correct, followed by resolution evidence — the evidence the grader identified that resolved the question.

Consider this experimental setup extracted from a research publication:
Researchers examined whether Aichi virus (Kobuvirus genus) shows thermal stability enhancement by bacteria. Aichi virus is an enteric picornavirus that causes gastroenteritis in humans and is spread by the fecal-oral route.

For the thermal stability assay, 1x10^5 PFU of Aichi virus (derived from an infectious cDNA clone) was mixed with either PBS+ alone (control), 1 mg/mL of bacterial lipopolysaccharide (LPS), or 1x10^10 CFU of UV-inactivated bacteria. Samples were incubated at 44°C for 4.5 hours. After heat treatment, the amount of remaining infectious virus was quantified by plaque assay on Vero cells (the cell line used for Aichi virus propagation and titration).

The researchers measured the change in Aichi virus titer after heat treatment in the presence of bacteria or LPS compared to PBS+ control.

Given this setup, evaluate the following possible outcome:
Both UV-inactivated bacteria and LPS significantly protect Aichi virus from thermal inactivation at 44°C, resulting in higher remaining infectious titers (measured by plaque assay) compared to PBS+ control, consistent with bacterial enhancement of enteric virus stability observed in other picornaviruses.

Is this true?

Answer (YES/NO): NO